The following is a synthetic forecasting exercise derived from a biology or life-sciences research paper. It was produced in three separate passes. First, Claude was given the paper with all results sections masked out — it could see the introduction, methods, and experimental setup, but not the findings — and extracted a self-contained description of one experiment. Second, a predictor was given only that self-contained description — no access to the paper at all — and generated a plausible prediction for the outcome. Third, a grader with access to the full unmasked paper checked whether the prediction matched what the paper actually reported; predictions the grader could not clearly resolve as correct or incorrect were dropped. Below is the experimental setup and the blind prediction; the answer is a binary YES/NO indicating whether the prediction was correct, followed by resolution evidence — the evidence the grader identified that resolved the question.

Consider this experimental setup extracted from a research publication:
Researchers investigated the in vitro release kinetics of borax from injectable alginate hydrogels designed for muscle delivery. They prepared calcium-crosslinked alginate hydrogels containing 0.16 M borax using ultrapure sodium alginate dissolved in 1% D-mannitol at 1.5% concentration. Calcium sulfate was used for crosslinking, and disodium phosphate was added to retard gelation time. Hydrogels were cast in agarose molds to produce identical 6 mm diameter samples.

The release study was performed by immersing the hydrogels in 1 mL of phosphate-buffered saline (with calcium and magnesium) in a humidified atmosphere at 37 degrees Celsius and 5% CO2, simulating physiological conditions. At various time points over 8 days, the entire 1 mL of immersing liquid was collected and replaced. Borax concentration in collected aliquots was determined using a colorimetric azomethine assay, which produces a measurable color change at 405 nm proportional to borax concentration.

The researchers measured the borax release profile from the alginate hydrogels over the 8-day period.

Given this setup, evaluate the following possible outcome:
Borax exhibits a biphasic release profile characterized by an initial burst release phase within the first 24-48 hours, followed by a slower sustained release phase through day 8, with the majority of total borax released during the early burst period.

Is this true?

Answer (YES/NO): NO